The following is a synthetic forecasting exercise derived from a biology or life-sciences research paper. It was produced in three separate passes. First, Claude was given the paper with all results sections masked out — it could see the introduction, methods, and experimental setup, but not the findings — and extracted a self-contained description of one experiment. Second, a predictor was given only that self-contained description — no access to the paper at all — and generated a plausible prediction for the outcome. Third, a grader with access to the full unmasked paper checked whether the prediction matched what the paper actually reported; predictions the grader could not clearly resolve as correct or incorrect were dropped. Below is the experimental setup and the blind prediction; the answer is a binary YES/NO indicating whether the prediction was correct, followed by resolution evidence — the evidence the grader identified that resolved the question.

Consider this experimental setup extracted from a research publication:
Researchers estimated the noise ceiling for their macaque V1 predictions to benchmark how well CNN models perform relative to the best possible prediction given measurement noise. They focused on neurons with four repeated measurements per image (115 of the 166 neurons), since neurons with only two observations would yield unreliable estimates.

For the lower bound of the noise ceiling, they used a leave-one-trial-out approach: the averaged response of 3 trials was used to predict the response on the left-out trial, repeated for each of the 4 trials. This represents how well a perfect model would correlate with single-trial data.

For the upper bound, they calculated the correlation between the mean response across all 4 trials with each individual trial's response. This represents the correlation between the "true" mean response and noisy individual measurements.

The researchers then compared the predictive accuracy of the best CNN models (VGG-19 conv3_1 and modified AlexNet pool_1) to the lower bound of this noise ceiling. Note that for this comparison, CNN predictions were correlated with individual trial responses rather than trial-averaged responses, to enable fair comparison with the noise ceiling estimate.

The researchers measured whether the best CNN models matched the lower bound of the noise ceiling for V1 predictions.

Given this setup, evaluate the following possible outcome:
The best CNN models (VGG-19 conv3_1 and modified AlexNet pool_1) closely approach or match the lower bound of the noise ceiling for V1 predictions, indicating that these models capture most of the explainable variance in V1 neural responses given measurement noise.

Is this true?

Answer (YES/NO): NO